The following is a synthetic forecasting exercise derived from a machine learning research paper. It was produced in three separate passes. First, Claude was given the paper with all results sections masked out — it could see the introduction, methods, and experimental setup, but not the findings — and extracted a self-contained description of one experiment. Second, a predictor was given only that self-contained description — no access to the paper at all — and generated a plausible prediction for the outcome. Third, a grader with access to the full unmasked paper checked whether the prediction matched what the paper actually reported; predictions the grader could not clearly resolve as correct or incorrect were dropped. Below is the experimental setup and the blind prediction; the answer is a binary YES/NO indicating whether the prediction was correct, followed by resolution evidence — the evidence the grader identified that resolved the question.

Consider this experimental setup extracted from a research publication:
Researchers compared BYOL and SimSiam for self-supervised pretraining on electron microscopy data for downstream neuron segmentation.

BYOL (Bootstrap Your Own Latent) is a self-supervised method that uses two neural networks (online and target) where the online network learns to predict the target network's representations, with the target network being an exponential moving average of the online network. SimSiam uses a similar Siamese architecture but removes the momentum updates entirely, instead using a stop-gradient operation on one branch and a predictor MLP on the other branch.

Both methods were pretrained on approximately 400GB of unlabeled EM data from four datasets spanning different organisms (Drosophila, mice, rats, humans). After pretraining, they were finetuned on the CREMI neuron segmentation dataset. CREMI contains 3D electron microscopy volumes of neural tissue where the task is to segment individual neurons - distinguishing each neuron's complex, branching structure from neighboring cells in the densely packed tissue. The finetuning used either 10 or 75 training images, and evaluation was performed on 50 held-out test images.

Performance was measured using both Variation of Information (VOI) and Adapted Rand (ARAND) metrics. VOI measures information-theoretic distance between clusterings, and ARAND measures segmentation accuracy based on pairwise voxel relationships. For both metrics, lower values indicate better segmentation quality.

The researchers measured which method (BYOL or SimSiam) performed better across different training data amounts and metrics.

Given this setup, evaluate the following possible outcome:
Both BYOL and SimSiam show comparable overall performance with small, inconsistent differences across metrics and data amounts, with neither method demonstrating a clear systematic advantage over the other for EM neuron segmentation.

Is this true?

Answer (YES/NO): NO